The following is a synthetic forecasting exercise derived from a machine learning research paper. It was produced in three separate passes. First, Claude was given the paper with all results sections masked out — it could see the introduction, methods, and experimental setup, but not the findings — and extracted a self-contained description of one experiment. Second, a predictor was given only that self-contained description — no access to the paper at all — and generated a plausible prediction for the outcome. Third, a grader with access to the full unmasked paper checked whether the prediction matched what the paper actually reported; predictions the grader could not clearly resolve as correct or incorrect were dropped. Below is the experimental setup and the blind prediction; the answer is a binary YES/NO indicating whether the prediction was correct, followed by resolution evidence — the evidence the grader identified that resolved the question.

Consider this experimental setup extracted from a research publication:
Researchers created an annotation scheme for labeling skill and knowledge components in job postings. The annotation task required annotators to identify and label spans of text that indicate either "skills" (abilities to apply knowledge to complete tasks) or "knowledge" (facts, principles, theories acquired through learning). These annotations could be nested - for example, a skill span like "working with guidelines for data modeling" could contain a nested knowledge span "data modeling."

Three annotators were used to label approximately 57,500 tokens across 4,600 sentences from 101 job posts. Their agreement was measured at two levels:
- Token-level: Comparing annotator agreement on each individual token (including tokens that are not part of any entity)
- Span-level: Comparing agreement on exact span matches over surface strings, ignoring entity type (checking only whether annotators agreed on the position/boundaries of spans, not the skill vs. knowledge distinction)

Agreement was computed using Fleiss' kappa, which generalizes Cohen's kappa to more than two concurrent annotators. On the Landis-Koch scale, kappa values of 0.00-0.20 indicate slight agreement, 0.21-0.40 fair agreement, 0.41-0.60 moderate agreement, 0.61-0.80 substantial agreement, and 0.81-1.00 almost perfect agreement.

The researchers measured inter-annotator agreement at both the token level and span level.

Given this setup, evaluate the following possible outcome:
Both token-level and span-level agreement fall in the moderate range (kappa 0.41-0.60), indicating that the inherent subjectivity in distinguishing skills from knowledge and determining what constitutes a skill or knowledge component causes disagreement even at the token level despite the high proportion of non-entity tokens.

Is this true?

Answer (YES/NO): NO